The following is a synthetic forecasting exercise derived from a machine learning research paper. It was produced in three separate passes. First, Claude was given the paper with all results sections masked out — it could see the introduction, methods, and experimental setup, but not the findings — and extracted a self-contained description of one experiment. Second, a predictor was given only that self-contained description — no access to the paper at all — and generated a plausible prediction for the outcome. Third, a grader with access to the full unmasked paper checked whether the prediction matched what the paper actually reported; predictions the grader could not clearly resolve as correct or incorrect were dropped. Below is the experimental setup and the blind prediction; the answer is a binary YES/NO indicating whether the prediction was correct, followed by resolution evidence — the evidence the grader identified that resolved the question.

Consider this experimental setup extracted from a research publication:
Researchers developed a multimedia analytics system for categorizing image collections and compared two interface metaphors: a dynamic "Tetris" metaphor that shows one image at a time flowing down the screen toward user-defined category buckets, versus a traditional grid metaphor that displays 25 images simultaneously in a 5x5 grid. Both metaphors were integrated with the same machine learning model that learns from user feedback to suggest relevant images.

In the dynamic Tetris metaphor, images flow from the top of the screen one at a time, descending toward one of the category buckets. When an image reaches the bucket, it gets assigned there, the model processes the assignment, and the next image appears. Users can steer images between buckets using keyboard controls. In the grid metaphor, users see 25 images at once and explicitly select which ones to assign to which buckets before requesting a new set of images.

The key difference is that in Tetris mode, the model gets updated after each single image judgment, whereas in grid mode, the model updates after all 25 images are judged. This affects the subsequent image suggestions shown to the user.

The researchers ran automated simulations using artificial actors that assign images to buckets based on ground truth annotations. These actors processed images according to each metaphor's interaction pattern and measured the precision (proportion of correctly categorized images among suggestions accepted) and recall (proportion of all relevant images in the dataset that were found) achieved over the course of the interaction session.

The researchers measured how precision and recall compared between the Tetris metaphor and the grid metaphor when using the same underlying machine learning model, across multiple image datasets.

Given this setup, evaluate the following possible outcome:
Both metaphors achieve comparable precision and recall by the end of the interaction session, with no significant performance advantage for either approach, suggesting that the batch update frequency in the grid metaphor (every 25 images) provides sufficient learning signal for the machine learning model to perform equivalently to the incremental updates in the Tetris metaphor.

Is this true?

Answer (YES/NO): NO